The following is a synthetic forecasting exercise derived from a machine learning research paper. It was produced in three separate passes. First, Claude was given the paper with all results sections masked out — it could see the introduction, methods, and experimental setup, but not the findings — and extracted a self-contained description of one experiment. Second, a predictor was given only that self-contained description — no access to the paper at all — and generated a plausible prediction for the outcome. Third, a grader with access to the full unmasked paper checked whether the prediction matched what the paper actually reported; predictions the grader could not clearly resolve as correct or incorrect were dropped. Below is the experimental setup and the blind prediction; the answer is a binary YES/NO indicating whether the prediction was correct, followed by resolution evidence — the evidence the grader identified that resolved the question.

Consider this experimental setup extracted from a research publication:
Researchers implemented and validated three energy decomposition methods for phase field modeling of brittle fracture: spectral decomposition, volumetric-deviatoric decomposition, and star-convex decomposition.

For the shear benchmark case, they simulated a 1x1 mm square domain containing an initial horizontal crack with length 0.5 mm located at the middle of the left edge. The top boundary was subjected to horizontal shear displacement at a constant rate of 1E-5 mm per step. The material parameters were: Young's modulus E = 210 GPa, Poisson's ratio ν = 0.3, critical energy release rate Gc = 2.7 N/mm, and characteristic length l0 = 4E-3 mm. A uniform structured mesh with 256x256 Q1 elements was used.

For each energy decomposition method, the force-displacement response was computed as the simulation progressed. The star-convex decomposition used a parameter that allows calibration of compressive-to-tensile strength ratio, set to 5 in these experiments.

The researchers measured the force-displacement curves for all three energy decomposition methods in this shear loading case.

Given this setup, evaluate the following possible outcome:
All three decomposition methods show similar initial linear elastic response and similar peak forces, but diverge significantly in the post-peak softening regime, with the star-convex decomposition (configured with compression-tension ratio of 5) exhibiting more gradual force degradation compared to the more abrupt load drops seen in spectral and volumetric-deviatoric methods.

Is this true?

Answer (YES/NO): NO